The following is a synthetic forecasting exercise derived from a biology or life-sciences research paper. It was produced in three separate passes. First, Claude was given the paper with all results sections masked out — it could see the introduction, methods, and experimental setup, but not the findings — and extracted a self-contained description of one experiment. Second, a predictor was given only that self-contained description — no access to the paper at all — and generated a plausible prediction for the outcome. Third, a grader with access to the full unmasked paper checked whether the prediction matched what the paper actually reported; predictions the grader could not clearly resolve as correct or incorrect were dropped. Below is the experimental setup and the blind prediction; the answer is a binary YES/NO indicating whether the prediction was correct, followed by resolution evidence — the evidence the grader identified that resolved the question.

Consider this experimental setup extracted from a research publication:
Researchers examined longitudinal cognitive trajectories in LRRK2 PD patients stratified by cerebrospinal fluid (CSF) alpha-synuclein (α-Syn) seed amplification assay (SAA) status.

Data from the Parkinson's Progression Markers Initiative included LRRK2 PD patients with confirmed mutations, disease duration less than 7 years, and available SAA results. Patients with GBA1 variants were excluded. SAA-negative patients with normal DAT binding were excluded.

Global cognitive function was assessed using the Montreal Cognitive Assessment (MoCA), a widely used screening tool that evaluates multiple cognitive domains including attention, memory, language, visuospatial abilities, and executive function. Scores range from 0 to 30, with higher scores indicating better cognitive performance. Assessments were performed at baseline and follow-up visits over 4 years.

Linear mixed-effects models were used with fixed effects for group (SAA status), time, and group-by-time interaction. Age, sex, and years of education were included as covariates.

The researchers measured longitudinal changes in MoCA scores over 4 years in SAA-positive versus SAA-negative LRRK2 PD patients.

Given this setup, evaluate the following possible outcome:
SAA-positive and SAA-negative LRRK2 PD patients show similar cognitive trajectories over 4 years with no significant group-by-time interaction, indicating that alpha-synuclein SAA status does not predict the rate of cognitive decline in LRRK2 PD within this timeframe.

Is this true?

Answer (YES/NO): YES